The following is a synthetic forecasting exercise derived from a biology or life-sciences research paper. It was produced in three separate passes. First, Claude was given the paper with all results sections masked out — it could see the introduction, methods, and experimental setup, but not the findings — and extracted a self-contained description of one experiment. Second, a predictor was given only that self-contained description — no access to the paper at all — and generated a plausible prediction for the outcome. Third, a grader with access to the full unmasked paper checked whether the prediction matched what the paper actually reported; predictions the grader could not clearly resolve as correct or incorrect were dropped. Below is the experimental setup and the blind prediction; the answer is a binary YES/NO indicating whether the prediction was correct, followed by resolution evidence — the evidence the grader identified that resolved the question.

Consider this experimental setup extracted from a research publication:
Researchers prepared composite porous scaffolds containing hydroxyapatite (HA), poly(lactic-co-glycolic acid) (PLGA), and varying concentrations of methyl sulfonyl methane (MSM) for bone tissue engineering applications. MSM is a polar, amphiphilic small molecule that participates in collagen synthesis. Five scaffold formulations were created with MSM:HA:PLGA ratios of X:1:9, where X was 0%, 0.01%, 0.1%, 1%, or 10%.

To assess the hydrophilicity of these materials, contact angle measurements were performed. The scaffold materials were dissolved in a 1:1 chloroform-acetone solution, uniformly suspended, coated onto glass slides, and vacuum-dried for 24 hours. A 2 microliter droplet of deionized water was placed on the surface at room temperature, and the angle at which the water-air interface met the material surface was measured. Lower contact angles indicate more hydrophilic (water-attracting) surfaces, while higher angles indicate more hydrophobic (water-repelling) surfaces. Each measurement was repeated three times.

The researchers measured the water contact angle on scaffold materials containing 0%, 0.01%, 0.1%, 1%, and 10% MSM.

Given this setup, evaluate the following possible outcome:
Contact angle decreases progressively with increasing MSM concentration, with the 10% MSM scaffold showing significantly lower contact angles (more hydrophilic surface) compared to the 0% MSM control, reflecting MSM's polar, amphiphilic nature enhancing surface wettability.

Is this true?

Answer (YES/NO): YES